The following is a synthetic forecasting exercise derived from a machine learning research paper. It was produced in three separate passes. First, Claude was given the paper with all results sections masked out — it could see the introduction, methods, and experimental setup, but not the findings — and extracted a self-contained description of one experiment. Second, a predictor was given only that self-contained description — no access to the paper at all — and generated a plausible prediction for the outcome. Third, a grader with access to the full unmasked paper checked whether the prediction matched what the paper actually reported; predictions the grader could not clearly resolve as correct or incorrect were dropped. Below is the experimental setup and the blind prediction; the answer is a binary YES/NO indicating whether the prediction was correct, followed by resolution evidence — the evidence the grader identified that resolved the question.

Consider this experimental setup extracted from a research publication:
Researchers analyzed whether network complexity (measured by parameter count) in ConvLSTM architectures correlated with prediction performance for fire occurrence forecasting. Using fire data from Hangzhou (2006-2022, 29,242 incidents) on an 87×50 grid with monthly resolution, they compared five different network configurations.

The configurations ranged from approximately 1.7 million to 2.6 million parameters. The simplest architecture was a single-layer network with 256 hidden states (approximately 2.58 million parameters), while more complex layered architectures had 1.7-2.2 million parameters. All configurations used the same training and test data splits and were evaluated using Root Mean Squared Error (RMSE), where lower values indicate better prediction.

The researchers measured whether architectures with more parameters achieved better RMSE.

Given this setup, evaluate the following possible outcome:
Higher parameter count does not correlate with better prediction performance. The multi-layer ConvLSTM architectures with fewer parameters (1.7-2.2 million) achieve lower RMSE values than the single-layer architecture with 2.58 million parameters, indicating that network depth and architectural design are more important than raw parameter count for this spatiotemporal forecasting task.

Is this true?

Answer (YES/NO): YES